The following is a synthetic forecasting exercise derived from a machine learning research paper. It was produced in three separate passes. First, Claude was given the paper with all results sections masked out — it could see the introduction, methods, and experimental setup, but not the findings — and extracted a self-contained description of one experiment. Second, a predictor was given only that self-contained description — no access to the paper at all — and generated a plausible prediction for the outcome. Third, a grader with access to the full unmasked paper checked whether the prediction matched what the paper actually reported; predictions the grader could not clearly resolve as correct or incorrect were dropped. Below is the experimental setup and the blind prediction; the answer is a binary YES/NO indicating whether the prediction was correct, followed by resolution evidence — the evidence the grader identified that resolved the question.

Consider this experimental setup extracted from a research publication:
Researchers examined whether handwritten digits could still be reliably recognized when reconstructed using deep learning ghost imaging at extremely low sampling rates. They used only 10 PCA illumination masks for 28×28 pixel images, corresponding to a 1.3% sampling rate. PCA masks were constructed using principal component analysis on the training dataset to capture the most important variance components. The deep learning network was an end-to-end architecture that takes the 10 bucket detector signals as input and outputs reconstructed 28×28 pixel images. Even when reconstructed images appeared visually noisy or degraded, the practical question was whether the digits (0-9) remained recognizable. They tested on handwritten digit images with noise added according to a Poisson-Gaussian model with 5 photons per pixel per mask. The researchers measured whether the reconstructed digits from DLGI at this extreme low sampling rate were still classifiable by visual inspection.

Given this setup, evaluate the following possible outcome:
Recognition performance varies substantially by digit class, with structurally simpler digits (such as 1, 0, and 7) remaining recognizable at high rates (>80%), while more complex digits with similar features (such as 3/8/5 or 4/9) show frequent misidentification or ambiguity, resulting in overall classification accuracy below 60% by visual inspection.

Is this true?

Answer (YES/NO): NO